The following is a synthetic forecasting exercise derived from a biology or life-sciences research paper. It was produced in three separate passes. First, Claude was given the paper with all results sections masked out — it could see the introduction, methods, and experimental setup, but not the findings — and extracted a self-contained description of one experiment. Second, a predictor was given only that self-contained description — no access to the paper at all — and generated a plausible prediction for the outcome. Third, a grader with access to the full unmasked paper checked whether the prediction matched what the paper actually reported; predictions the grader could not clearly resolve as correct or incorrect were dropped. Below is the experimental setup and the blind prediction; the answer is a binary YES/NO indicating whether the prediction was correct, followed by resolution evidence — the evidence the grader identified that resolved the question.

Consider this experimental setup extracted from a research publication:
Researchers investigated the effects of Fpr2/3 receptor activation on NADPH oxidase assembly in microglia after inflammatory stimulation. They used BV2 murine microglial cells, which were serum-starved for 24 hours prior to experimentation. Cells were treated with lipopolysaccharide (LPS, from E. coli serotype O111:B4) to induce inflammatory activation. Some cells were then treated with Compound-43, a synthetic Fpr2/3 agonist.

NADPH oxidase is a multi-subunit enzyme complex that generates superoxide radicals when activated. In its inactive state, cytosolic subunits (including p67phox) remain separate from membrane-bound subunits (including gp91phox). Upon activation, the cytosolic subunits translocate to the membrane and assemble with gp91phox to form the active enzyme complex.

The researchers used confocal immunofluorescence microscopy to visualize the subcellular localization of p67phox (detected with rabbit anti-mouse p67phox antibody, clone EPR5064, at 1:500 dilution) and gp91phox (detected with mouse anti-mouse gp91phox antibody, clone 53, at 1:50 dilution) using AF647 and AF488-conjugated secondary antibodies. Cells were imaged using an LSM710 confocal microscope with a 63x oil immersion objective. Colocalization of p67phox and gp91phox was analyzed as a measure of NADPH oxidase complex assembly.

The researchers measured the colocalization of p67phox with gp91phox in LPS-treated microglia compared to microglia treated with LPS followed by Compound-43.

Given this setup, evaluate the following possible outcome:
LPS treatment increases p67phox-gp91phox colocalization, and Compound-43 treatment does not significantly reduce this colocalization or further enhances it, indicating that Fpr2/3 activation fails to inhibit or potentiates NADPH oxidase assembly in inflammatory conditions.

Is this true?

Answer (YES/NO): NO